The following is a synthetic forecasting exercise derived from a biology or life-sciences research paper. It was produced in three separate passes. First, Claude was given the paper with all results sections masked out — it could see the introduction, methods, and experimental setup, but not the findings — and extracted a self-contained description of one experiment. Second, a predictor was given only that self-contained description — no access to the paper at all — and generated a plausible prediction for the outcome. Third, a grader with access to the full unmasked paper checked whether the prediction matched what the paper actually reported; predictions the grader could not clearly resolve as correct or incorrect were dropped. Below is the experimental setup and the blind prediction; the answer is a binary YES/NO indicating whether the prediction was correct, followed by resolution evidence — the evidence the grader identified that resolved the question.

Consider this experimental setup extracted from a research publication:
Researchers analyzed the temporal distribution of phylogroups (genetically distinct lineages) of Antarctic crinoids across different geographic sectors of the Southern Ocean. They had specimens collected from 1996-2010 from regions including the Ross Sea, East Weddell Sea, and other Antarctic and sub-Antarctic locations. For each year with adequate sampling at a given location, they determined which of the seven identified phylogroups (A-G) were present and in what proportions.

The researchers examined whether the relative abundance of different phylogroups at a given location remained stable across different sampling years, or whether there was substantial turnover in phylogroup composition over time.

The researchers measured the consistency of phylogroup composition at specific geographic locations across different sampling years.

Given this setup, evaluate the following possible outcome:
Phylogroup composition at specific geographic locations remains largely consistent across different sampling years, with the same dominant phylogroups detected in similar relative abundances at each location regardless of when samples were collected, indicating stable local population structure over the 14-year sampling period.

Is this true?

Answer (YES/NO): NO